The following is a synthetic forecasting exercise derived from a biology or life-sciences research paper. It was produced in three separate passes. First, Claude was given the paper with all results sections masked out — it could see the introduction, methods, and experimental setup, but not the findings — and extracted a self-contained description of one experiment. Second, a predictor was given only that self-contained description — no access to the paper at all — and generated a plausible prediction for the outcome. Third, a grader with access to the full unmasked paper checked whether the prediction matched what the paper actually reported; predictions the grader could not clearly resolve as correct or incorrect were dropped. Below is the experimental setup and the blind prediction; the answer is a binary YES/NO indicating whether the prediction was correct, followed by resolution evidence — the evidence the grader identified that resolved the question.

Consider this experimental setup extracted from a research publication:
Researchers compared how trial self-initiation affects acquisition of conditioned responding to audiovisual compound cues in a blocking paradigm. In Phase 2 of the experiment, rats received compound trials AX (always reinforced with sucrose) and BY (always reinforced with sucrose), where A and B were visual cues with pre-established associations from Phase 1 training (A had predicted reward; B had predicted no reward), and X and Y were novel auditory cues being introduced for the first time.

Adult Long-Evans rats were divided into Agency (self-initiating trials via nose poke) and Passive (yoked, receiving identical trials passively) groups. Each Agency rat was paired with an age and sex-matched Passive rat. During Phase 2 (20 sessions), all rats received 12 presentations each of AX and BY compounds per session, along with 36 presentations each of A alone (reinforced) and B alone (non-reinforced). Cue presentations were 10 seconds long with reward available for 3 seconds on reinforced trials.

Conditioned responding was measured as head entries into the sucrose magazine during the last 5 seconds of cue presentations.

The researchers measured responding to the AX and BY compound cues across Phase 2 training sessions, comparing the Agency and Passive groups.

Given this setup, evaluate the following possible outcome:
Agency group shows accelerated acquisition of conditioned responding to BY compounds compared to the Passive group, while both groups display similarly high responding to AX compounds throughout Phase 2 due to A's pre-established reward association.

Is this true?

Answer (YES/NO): NO